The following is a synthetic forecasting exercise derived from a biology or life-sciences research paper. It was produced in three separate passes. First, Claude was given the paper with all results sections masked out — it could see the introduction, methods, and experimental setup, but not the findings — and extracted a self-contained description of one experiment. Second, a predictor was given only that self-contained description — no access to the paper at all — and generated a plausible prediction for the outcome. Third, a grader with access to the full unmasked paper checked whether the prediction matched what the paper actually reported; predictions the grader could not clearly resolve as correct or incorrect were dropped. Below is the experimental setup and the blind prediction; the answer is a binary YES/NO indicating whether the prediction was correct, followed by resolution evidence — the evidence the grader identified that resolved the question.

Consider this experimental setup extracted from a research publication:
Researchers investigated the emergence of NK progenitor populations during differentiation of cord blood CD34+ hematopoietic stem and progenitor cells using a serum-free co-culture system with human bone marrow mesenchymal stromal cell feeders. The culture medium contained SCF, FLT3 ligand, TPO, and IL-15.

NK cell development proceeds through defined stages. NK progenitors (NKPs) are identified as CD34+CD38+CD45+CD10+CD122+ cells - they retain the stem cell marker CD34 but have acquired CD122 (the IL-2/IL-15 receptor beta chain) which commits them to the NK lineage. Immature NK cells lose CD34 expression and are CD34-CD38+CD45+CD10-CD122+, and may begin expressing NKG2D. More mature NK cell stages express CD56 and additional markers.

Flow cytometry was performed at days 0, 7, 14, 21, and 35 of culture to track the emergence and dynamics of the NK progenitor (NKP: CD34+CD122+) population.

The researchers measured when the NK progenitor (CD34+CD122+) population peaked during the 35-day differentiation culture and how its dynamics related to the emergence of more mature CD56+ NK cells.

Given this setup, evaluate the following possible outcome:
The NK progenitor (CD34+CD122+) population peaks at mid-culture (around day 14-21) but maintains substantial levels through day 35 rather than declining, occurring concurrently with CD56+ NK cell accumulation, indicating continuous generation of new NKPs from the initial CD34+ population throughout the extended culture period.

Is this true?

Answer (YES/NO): NO